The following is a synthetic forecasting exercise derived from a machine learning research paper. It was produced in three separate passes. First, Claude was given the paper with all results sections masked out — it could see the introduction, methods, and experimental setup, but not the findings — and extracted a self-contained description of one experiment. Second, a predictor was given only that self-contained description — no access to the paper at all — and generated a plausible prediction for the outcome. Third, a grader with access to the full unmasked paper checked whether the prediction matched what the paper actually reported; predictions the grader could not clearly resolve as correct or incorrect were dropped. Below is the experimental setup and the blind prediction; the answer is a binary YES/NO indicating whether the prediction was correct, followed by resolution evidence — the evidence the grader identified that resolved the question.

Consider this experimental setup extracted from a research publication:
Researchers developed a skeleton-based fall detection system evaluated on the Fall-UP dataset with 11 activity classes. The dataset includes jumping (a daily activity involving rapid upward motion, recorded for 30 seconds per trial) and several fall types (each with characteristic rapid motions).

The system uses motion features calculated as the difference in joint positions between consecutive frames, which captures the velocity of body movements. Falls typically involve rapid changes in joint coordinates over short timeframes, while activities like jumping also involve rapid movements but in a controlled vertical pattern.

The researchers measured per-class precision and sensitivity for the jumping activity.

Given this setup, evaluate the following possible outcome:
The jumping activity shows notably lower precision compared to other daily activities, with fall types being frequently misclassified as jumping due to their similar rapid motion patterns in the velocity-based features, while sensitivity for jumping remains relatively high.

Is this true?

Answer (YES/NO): NO